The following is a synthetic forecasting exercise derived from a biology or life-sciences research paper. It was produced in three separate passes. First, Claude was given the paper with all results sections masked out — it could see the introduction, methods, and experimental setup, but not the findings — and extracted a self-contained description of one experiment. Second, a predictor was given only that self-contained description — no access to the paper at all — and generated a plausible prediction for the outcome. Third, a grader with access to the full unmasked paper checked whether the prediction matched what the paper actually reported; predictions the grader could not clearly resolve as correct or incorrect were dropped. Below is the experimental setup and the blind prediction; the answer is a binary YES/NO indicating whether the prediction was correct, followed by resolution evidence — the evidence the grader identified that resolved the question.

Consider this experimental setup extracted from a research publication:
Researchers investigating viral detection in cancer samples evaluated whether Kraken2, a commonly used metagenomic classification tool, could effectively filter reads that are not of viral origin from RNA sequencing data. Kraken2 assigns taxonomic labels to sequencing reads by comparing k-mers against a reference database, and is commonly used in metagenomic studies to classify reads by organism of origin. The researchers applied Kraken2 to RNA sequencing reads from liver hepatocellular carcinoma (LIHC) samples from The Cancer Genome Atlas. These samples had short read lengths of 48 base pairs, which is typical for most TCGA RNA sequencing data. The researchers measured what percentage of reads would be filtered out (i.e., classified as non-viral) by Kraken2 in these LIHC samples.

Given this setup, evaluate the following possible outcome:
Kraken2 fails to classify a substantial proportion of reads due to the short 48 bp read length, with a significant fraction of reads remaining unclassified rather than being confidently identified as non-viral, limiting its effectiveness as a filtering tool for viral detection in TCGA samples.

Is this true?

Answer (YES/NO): YES